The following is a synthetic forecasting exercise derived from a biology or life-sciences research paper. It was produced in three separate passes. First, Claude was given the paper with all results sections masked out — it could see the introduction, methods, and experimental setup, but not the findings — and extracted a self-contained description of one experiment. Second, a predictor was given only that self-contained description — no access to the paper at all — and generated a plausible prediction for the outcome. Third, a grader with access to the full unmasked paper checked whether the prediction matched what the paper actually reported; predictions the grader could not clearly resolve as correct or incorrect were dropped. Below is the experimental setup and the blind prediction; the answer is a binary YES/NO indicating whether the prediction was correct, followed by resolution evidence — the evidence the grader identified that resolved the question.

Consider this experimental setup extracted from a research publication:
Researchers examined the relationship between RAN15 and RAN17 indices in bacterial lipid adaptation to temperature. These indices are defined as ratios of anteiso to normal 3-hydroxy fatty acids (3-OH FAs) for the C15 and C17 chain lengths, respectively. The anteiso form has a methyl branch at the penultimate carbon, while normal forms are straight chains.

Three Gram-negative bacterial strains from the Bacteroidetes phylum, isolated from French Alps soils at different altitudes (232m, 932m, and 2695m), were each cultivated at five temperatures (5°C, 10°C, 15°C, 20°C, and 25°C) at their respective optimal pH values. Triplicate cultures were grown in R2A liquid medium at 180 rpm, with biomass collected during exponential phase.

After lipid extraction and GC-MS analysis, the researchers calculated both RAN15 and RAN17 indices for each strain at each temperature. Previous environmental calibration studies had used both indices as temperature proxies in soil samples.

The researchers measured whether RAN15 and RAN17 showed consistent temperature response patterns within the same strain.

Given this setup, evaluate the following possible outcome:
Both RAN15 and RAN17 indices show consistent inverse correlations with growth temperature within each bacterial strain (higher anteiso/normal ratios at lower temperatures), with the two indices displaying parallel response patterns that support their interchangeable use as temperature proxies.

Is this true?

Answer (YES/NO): NO